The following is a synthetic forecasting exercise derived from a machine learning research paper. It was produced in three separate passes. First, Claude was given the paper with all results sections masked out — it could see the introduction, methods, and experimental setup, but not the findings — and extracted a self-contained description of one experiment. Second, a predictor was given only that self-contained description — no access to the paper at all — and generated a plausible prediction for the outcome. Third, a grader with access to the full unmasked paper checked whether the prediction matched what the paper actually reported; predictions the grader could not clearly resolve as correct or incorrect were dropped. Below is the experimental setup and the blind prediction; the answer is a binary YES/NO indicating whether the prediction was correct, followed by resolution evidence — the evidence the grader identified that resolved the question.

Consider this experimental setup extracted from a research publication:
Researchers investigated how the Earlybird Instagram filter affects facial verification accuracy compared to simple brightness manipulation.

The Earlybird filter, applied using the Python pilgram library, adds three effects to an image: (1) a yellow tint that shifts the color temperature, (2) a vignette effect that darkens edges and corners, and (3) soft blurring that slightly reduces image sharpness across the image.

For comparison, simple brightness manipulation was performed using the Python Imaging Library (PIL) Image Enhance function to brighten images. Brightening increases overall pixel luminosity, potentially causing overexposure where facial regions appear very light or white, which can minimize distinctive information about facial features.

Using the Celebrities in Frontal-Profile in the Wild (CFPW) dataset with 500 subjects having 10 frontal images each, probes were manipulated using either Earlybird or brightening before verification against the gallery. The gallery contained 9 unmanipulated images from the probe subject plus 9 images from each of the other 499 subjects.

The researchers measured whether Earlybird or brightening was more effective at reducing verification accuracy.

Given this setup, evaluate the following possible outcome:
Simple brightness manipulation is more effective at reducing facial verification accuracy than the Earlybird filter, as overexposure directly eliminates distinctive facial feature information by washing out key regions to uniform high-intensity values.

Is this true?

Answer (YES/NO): YES